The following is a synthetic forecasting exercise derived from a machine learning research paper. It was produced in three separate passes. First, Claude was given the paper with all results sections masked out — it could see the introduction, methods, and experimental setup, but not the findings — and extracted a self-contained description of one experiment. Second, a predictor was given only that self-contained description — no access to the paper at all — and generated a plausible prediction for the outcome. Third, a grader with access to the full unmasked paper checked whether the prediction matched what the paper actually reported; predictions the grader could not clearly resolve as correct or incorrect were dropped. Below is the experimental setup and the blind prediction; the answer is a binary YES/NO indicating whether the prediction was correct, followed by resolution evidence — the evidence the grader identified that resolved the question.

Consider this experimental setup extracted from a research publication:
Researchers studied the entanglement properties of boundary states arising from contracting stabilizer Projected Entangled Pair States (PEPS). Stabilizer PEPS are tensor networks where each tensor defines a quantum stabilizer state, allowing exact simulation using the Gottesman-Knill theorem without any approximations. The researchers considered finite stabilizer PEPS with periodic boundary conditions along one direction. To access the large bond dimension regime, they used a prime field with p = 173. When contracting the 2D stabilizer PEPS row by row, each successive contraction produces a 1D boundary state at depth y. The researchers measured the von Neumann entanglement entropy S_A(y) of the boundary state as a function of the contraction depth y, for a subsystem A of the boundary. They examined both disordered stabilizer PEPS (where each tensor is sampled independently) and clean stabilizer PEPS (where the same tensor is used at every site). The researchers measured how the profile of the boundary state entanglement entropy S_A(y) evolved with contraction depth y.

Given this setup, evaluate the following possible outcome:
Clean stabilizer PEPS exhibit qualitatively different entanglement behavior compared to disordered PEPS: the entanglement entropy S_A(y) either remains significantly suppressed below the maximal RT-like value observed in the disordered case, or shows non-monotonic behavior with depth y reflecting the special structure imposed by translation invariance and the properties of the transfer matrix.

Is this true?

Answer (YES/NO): NO